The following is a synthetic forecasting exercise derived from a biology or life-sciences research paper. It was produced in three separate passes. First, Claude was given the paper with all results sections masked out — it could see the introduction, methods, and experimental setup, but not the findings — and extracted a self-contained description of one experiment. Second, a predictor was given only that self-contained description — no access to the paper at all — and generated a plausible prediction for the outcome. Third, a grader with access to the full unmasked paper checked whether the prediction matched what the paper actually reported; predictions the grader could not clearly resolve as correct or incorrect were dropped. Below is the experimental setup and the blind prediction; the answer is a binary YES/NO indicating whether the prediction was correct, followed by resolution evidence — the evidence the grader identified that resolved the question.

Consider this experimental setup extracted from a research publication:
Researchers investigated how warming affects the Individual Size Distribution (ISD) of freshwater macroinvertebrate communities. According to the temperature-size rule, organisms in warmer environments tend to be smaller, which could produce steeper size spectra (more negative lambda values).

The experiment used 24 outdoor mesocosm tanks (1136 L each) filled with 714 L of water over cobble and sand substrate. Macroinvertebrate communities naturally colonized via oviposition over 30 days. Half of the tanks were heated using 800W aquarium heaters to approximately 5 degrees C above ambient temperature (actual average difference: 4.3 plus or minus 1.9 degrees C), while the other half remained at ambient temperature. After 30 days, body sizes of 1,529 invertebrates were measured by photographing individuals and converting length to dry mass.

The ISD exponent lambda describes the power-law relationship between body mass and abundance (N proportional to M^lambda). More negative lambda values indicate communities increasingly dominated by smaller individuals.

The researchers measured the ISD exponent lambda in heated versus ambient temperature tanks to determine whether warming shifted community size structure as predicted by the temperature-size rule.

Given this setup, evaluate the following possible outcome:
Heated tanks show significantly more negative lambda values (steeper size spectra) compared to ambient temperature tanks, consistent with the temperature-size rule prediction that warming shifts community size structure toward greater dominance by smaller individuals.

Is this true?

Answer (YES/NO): NO